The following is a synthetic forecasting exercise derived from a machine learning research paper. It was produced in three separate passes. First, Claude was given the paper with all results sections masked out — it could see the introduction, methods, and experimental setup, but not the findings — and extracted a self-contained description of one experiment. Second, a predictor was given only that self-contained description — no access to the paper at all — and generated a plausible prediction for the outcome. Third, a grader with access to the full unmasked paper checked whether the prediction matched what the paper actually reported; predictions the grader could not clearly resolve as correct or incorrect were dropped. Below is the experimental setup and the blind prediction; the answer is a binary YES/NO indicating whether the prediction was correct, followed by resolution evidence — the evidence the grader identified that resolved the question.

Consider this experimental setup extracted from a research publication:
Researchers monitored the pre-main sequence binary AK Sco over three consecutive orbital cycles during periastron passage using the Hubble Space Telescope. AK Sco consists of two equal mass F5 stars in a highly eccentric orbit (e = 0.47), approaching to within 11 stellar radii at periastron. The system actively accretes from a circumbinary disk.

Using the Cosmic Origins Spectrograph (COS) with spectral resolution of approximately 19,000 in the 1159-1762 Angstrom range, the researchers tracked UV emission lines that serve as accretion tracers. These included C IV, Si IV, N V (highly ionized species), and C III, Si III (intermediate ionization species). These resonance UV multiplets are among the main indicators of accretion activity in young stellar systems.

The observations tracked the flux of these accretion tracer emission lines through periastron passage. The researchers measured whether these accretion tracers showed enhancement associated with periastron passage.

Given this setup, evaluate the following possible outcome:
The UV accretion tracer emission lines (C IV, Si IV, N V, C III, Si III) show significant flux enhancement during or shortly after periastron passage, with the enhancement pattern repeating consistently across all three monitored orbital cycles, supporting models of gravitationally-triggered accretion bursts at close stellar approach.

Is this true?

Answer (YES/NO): NO